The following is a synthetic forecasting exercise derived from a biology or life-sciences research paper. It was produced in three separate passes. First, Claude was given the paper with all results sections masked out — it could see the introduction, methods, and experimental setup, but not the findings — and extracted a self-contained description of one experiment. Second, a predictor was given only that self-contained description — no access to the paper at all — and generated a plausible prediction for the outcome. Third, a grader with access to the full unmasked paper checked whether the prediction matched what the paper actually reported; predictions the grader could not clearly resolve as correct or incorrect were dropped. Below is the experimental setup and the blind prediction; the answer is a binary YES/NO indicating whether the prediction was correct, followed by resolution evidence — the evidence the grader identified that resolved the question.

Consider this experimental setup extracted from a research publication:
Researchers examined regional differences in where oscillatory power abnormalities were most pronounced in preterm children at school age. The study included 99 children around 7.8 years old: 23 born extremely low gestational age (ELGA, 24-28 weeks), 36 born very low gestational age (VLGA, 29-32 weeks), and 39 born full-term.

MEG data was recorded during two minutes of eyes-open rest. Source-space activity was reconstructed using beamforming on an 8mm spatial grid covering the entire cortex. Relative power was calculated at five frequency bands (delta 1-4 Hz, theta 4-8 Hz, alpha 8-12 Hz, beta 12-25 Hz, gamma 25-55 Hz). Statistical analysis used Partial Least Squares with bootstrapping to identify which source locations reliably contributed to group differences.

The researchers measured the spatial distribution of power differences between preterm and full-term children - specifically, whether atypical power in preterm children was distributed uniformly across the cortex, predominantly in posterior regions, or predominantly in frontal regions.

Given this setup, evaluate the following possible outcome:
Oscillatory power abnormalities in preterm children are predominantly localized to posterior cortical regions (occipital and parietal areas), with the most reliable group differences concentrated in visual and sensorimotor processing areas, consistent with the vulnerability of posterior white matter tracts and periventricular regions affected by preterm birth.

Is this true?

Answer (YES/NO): NO